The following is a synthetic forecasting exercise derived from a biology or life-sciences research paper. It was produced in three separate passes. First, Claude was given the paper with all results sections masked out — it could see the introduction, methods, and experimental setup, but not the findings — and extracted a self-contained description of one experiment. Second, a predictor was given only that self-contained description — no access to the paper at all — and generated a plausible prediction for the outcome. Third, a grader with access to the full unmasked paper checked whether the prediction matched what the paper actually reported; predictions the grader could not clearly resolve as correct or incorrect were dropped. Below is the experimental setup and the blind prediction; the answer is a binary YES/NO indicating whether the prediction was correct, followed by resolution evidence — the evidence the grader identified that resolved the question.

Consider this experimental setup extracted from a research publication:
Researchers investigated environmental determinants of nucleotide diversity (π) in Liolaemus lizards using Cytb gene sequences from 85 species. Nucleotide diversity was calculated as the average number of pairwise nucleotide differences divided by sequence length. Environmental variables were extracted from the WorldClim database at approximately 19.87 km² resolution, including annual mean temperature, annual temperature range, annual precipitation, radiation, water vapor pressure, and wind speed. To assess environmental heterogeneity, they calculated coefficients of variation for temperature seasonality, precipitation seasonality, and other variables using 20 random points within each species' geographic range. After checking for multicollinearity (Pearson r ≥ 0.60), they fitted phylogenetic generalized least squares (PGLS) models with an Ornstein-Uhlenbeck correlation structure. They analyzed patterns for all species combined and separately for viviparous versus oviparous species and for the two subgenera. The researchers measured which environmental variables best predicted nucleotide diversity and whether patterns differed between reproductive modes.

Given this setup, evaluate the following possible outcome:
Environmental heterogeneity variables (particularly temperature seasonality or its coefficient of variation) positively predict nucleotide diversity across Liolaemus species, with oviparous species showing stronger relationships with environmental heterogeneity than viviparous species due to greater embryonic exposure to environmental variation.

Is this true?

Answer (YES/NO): NO